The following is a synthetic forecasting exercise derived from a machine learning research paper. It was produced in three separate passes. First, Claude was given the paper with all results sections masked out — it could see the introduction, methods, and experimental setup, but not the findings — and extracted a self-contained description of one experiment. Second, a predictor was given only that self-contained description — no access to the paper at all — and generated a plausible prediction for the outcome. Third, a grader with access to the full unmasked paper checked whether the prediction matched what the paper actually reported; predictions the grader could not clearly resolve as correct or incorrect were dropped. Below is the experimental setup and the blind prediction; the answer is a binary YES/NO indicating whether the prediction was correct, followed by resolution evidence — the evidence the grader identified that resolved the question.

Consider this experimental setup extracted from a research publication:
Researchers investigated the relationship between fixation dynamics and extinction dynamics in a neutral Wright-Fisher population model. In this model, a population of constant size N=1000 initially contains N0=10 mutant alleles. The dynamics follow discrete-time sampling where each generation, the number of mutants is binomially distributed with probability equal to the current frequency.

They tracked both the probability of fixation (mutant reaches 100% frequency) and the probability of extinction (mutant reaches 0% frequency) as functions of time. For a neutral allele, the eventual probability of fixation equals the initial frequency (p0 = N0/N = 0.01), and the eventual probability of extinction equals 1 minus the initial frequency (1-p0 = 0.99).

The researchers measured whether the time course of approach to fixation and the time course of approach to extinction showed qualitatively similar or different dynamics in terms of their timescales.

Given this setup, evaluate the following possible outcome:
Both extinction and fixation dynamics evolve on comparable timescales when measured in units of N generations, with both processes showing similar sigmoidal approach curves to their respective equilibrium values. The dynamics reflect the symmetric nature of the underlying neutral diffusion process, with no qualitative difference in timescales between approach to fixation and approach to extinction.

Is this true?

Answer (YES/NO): NO